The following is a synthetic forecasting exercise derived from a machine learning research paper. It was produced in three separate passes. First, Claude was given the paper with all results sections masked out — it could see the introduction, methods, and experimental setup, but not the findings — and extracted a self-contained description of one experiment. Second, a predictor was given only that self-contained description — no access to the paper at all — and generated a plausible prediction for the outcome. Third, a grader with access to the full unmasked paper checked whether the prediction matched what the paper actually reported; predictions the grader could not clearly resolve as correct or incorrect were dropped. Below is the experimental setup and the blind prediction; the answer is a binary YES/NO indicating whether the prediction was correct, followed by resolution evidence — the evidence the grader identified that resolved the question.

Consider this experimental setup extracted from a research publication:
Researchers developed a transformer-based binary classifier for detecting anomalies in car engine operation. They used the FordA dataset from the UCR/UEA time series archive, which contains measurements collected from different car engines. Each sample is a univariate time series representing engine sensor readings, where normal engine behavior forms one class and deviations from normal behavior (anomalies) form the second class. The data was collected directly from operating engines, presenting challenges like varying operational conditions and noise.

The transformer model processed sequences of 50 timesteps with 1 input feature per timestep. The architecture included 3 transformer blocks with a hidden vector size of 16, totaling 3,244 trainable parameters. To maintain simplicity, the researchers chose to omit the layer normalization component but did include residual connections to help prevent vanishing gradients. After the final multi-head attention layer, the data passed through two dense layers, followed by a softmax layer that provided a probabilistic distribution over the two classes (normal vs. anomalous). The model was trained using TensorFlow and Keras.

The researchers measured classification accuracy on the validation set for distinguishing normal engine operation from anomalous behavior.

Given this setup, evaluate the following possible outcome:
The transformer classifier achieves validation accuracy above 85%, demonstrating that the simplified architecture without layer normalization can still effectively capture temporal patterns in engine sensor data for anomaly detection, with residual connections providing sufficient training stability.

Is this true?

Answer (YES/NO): YES